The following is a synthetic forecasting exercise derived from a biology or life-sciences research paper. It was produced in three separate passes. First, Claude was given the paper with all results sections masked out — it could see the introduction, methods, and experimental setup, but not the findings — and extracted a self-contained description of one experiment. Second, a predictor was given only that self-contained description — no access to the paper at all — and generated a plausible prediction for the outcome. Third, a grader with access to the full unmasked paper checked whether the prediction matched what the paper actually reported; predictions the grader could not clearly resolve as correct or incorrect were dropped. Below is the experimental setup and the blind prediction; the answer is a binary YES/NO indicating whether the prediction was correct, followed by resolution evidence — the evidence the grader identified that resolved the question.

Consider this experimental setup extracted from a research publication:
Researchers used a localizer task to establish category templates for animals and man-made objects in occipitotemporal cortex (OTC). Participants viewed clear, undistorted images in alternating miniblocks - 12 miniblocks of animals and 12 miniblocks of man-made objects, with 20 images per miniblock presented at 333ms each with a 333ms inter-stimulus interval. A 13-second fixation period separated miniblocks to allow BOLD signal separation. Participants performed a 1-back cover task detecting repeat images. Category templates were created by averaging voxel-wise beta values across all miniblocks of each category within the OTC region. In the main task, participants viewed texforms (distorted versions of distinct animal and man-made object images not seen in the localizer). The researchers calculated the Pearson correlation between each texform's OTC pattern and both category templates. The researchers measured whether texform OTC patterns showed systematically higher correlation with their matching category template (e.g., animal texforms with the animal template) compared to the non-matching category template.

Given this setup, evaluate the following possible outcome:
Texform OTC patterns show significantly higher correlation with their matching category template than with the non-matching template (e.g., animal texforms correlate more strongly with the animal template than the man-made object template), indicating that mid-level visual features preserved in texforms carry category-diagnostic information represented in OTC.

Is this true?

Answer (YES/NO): YES